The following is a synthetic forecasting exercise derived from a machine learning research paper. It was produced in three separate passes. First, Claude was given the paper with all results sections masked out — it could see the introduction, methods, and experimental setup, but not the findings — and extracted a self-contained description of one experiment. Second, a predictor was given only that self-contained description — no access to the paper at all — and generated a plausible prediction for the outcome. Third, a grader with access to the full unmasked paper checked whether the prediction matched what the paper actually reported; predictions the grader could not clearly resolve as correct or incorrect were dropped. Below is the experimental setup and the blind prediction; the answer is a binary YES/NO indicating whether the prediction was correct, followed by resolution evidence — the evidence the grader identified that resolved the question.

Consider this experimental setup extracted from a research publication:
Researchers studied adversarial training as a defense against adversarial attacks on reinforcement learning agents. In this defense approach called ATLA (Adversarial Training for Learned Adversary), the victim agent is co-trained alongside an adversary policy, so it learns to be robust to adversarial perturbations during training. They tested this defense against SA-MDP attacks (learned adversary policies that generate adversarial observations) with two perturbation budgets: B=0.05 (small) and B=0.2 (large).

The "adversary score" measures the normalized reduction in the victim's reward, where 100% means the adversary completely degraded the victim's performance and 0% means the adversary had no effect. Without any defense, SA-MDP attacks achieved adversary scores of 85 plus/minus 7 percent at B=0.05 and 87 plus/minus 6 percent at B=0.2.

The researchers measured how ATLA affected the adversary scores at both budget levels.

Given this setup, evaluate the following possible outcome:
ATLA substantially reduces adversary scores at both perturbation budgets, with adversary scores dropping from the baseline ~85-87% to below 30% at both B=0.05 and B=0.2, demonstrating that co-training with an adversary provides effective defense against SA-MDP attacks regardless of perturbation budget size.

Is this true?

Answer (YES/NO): NO